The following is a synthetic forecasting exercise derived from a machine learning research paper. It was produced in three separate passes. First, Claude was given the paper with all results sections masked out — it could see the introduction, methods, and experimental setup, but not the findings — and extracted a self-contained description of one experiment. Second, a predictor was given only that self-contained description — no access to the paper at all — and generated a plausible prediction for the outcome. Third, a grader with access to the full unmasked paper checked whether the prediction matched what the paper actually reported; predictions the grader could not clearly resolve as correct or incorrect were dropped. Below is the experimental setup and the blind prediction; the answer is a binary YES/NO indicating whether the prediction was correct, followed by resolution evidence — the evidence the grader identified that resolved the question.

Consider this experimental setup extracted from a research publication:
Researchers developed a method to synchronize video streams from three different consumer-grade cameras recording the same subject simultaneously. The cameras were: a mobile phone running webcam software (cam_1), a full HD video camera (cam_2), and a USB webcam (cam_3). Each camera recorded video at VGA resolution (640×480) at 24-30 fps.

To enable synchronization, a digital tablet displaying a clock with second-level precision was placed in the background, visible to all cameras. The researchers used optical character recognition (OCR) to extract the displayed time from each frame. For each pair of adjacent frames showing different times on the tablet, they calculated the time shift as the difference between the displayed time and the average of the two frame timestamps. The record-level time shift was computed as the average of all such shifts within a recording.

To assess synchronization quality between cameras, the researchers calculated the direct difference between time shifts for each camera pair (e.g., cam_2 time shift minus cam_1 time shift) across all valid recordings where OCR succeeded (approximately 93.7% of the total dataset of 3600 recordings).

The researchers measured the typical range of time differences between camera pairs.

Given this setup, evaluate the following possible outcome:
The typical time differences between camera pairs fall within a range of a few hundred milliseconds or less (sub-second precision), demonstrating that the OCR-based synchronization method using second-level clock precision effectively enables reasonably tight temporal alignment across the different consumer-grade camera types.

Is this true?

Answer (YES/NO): YES